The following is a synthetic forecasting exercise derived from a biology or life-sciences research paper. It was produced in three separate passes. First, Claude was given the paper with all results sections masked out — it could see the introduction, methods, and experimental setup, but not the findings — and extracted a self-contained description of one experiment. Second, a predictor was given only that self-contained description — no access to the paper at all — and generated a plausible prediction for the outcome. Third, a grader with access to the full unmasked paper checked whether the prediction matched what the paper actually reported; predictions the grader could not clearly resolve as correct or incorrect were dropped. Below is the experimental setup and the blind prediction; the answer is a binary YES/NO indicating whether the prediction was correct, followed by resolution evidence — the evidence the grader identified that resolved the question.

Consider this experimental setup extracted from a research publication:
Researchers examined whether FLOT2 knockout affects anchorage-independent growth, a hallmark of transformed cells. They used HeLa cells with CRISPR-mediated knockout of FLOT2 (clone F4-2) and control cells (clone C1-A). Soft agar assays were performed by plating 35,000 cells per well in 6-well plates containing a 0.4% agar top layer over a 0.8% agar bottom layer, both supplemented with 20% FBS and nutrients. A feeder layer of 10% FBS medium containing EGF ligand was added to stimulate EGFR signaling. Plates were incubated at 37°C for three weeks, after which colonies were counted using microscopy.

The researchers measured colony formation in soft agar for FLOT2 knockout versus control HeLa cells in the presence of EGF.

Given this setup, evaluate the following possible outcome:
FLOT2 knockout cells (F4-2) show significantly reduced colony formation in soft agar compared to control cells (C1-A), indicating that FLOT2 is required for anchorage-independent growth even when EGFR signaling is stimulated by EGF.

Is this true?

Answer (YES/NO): NO